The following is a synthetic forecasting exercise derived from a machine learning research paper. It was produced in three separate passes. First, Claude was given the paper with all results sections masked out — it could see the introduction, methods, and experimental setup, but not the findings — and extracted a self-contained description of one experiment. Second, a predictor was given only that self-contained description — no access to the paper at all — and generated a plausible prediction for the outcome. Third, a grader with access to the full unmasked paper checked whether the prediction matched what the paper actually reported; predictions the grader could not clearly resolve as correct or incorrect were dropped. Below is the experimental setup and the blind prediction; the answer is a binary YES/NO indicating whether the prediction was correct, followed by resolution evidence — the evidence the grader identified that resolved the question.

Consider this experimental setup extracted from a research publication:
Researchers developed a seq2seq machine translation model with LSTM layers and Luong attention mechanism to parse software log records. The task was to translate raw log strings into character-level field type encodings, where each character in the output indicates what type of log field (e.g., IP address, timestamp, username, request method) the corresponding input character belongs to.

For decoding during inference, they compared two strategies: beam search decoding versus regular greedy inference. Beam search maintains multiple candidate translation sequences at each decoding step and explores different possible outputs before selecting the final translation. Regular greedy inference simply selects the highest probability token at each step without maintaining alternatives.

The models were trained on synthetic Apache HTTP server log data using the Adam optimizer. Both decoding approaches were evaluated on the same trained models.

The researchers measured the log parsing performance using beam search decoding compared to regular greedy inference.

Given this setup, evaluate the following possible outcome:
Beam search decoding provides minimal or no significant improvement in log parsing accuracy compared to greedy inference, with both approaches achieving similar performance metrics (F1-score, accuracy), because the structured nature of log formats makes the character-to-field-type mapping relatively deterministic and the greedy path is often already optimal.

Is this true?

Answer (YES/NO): NO